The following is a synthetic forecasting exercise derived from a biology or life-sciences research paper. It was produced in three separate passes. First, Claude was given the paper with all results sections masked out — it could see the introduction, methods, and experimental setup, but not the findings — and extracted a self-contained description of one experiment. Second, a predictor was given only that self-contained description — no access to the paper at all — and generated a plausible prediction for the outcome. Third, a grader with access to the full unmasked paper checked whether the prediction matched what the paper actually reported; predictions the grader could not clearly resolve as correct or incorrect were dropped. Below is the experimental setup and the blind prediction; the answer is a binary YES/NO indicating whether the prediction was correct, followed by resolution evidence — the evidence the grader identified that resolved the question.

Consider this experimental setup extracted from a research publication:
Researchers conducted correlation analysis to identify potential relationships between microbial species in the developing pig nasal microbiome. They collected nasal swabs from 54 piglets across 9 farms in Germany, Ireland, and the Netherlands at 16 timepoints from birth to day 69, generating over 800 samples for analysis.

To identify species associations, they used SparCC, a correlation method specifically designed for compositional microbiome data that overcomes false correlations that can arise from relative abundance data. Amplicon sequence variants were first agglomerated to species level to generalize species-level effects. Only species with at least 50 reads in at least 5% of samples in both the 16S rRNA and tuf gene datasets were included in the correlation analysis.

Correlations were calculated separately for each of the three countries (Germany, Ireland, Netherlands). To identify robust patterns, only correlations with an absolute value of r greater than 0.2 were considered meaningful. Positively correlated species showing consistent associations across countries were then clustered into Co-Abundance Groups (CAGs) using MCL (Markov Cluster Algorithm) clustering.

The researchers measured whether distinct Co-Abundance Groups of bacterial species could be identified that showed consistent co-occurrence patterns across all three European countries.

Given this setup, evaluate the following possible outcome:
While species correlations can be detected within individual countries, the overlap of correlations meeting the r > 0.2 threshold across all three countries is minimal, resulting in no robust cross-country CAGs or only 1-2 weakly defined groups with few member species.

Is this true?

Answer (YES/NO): NO